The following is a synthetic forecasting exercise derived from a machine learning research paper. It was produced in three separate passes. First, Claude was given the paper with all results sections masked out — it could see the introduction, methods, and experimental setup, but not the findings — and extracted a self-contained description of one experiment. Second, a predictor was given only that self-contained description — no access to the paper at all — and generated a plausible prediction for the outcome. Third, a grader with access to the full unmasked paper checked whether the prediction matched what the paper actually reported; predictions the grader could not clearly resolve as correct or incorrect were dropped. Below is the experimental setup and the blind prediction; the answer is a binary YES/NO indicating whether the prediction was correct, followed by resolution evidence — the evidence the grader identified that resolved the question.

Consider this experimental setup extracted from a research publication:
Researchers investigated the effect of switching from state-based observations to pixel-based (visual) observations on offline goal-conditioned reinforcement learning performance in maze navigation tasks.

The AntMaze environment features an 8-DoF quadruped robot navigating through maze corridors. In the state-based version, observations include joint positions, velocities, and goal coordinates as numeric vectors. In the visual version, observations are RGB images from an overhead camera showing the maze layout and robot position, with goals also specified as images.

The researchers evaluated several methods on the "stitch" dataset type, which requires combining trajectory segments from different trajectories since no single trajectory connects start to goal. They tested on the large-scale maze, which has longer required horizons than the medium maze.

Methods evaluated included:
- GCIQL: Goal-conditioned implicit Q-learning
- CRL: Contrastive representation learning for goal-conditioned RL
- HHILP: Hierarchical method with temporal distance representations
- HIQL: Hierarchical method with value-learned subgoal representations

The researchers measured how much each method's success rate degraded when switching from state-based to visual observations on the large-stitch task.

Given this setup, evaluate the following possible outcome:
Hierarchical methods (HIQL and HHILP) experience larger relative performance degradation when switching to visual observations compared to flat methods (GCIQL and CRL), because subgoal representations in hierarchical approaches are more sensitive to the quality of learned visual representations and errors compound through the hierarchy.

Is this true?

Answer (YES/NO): NO